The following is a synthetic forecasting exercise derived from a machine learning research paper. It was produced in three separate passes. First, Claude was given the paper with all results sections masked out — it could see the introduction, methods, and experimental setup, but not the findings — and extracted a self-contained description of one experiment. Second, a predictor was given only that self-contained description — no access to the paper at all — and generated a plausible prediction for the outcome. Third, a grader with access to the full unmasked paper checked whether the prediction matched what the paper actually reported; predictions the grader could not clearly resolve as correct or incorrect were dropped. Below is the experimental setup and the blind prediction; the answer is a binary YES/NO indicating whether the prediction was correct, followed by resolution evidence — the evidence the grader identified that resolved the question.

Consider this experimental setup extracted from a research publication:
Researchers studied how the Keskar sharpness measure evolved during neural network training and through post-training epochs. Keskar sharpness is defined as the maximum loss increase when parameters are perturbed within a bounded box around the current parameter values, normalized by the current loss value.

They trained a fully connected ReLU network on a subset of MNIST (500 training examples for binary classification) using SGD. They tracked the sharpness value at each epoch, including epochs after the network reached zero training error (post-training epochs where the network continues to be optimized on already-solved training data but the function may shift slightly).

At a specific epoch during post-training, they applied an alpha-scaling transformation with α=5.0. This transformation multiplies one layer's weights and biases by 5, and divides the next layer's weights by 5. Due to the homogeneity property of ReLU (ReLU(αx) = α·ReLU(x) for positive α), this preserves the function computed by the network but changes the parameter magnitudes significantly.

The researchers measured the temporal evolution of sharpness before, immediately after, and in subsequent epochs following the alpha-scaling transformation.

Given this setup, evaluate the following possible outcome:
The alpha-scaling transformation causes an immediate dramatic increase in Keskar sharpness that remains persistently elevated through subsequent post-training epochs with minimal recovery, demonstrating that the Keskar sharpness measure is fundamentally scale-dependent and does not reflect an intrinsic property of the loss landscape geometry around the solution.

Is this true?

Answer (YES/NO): NO